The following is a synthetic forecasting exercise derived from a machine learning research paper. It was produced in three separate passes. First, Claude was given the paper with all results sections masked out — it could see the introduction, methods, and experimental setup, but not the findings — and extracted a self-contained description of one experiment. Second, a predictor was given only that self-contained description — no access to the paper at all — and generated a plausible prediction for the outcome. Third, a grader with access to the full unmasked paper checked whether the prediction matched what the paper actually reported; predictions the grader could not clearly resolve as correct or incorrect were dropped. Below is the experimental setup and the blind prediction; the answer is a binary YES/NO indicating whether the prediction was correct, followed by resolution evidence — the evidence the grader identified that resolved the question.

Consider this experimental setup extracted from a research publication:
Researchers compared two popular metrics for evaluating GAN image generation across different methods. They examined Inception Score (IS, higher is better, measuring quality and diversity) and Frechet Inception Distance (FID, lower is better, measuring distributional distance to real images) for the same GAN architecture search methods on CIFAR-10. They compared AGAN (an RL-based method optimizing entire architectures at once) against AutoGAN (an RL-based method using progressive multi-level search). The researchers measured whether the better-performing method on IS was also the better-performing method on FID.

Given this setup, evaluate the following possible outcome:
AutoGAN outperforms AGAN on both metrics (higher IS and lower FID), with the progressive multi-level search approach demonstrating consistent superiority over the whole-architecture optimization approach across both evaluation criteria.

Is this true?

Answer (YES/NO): YES